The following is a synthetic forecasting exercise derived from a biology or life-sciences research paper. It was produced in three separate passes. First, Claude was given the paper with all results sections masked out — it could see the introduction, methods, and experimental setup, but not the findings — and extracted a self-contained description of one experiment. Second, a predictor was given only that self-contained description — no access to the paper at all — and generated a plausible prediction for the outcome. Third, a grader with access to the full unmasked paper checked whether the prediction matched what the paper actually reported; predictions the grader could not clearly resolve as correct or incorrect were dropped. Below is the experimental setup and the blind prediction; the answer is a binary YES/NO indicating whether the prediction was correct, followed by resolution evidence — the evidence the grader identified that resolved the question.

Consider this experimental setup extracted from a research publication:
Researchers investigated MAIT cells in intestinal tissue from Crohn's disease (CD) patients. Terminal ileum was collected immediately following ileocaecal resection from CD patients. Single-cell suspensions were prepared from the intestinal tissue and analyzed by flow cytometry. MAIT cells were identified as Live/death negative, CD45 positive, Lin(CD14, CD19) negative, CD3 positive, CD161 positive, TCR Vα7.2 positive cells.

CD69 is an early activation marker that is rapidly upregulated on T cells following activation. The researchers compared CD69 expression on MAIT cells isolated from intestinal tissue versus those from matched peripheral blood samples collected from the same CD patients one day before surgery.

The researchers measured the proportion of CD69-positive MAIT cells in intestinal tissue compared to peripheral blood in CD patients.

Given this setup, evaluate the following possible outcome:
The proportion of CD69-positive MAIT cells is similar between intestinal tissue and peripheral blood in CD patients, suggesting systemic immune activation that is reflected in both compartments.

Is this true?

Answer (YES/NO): NO